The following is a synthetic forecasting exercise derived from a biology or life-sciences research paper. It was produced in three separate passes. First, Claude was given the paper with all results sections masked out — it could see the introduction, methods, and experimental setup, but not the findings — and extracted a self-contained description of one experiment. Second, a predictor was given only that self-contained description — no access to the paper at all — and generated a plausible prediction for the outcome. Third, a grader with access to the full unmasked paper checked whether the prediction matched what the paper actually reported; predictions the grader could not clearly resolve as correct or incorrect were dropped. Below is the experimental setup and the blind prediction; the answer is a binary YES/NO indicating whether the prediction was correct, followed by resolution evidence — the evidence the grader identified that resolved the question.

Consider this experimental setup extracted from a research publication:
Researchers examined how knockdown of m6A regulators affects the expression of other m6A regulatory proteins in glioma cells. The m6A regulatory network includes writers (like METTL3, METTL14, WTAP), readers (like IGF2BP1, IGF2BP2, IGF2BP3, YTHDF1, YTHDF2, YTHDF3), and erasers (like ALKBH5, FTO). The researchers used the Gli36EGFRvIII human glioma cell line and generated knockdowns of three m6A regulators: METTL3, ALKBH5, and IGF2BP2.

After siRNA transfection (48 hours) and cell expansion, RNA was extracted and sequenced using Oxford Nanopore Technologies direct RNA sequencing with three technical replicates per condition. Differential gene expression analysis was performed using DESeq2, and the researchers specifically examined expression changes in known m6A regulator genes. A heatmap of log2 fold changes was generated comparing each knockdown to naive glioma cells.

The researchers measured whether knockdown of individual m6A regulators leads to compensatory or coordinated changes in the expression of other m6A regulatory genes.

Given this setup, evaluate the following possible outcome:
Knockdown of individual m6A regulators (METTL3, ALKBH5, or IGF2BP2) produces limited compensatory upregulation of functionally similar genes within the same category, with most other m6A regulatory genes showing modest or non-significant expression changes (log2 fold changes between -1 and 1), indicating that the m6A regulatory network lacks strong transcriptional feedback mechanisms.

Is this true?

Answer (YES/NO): NO